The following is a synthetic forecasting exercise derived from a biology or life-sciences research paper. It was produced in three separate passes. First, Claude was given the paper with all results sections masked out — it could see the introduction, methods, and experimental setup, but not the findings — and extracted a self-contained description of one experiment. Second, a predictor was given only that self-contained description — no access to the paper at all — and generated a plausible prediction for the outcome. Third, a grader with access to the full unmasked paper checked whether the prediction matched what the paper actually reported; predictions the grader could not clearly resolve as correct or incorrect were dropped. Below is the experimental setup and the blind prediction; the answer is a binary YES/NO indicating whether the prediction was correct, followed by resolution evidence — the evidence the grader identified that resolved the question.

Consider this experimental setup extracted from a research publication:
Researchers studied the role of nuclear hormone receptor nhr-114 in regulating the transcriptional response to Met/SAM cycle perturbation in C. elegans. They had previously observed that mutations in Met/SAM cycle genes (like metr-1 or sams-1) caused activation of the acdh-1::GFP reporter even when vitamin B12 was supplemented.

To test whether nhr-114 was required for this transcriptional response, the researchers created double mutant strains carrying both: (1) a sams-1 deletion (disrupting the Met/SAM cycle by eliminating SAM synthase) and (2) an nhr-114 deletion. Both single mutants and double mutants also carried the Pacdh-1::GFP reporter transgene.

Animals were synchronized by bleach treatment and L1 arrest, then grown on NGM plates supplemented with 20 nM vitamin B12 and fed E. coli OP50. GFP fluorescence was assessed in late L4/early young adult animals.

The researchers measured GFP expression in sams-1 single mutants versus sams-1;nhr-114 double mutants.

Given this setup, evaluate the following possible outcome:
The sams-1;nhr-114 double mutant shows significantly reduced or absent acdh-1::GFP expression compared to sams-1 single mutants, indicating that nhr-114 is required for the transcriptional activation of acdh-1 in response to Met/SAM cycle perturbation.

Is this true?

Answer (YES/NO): YES